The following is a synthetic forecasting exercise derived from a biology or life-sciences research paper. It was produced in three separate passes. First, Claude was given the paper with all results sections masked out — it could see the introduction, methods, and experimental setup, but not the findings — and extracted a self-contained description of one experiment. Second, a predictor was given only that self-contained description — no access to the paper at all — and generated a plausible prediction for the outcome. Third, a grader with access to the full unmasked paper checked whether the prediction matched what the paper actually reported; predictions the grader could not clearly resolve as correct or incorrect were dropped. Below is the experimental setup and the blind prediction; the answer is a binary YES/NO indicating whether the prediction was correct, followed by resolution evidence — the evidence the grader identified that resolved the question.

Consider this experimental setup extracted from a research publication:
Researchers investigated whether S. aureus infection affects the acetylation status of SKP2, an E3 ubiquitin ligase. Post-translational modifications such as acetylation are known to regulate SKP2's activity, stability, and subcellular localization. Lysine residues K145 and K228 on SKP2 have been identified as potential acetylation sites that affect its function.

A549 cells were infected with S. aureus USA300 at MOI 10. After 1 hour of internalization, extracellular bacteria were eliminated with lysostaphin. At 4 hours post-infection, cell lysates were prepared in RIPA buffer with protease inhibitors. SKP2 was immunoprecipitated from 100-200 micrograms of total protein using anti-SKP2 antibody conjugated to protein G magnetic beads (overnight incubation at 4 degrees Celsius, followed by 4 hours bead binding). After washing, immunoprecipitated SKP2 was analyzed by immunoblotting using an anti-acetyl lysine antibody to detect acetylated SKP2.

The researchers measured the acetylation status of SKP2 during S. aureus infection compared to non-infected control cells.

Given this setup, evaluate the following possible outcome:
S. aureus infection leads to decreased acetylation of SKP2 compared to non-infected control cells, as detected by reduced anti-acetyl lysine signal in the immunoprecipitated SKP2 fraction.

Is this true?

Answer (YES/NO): NO